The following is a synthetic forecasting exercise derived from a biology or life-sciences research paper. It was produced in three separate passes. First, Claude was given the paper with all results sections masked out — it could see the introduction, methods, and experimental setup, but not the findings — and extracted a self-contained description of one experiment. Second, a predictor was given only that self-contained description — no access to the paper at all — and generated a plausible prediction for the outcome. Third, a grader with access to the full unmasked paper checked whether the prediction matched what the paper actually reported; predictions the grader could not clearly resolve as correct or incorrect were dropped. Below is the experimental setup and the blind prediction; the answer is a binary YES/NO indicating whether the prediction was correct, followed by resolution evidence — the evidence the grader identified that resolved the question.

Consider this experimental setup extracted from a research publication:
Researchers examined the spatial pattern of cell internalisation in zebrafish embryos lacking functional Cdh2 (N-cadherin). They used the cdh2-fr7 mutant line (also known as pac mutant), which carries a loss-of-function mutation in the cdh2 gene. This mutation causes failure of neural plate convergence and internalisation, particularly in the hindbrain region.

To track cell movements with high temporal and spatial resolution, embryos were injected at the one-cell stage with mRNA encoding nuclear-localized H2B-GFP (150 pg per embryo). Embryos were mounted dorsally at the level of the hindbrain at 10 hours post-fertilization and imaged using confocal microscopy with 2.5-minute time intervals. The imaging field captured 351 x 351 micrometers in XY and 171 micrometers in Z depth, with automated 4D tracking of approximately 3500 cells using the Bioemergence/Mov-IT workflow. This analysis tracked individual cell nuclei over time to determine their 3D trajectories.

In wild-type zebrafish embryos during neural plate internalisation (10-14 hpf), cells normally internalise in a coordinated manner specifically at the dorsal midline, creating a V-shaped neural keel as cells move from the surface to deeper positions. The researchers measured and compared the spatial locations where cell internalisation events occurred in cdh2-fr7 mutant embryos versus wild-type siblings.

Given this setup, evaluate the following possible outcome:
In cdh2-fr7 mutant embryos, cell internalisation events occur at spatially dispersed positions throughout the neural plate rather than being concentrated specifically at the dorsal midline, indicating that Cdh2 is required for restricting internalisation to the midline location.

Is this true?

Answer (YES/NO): YES